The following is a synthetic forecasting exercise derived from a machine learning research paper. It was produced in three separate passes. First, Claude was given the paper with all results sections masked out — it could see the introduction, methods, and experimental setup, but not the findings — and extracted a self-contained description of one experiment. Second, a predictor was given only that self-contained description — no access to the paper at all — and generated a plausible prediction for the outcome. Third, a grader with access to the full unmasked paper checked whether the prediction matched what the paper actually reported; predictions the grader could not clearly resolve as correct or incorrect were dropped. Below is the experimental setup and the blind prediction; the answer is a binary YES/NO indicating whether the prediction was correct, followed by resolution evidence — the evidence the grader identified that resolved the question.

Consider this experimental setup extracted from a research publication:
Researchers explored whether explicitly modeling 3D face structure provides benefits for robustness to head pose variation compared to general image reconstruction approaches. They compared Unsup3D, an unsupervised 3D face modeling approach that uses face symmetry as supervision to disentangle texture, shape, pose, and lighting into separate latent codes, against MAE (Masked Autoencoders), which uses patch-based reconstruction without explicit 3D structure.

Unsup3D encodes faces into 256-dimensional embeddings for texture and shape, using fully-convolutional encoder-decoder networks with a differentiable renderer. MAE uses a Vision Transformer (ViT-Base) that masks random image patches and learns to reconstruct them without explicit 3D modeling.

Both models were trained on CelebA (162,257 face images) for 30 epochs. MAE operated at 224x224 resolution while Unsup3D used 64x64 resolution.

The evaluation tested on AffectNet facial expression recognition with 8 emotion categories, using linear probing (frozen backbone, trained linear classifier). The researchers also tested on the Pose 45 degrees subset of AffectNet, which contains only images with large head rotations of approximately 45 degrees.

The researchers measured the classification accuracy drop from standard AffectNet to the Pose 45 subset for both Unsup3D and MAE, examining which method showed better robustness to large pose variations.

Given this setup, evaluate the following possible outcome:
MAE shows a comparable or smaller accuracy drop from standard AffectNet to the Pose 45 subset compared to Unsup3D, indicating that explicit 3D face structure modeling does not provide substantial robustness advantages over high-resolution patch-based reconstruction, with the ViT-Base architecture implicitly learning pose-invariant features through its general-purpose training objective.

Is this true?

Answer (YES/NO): YES